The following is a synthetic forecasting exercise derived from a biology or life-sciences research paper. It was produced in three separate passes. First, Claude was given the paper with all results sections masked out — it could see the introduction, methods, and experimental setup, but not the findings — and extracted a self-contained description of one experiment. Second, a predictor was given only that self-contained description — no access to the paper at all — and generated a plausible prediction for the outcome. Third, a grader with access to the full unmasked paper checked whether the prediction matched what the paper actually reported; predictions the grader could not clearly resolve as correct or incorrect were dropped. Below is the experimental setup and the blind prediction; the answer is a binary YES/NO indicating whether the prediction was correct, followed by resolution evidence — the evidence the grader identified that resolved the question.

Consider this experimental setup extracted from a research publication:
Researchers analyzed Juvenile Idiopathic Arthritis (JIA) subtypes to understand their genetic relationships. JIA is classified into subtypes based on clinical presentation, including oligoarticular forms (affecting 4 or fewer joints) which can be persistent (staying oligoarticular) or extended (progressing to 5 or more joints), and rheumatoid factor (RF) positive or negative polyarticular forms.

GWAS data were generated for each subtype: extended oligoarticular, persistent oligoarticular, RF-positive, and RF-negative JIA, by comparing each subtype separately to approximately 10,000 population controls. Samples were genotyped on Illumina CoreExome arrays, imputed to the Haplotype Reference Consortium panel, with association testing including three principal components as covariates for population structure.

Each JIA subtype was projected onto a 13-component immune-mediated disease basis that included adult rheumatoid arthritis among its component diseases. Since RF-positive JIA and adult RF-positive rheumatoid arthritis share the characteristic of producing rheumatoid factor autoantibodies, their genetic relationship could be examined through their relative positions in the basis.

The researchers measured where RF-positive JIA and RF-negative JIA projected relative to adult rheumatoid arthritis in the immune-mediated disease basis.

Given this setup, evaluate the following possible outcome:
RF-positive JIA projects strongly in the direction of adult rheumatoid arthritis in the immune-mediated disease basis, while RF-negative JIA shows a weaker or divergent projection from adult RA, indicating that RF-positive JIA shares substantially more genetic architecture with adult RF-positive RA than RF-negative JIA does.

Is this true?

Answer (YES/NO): NO